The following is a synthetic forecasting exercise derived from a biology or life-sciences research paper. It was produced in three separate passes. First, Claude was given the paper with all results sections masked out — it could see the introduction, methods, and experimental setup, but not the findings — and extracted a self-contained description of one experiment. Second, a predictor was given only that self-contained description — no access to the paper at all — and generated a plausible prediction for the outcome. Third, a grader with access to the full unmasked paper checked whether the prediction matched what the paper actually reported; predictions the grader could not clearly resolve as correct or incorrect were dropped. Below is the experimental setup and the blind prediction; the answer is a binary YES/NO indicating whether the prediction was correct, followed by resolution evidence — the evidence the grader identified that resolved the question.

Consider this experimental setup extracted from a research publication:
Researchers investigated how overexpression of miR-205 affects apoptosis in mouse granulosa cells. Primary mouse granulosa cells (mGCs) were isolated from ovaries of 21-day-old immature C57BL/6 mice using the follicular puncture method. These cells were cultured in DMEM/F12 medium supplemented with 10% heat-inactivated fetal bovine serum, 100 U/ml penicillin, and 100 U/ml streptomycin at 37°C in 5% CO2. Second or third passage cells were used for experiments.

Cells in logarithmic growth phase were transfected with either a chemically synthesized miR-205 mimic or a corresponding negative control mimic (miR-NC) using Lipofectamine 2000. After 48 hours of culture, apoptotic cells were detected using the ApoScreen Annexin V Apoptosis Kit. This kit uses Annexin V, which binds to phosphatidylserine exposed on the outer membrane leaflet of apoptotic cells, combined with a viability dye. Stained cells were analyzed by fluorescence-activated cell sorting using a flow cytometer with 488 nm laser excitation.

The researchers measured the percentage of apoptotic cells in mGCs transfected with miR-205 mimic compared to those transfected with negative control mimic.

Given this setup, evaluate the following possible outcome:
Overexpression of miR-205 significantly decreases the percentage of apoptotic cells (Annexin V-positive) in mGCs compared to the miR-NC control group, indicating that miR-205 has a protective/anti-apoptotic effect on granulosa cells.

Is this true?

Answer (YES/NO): NO